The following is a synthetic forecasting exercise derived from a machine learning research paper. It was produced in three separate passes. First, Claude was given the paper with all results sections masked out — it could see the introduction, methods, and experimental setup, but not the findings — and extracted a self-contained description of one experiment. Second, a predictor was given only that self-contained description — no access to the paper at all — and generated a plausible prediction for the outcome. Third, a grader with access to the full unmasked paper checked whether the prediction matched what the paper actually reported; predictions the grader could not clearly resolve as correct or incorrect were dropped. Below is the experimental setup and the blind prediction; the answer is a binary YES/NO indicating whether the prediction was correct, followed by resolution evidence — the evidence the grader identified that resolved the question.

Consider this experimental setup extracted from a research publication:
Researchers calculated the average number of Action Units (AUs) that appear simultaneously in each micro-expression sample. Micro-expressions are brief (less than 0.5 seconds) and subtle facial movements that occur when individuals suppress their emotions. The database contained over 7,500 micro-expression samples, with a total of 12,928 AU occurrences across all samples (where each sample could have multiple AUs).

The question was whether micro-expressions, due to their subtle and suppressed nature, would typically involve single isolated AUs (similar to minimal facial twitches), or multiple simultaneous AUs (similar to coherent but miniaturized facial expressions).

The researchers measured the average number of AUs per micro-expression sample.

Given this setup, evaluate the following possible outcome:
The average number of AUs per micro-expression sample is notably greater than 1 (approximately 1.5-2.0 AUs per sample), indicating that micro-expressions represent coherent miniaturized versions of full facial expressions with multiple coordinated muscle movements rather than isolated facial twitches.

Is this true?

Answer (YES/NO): YES